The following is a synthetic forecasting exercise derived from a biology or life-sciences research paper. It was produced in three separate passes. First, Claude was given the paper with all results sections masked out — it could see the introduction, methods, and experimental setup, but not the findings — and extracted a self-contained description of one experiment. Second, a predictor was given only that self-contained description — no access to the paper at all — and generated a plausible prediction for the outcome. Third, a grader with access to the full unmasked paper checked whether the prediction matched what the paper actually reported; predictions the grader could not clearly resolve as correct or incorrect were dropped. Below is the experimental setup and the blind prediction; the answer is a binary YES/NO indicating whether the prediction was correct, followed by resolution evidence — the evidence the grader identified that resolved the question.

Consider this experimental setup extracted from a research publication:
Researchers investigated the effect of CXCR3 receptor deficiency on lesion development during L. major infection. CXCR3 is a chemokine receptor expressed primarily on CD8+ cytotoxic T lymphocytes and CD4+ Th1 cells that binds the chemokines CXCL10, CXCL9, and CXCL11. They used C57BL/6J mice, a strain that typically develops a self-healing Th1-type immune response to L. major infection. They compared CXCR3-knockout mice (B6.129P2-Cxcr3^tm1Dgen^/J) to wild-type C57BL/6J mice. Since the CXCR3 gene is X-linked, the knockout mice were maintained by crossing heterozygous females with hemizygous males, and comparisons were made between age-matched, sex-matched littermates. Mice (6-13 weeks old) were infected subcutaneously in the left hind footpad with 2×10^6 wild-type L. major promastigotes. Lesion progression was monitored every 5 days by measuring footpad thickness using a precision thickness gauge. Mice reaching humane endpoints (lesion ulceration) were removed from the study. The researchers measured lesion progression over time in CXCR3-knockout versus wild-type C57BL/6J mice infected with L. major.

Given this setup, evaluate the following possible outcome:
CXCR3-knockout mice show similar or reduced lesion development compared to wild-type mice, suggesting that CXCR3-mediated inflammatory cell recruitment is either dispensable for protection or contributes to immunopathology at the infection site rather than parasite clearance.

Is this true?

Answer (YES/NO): NO